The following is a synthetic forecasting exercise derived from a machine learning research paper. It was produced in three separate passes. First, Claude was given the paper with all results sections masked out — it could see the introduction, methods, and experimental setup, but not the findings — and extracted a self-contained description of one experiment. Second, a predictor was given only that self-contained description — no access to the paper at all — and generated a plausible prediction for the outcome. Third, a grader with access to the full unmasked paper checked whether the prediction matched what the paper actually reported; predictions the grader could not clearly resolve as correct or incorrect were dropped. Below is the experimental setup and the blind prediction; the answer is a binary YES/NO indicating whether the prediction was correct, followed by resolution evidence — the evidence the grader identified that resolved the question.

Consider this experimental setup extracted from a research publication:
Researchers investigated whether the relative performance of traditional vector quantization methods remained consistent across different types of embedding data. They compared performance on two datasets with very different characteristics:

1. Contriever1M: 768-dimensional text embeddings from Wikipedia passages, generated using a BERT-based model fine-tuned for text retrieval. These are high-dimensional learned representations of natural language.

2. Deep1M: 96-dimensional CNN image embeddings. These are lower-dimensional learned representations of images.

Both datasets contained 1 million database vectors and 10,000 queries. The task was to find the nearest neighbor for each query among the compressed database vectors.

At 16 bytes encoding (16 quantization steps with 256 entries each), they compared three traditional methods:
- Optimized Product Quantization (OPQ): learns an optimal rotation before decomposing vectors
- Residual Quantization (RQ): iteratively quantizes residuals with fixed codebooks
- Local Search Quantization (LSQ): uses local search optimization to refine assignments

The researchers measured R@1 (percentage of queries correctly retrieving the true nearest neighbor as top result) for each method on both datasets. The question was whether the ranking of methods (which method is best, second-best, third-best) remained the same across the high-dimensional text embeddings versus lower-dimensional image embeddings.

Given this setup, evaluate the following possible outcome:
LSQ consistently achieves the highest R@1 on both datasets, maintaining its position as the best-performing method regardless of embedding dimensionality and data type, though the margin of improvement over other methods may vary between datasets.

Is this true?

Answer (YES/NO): NO